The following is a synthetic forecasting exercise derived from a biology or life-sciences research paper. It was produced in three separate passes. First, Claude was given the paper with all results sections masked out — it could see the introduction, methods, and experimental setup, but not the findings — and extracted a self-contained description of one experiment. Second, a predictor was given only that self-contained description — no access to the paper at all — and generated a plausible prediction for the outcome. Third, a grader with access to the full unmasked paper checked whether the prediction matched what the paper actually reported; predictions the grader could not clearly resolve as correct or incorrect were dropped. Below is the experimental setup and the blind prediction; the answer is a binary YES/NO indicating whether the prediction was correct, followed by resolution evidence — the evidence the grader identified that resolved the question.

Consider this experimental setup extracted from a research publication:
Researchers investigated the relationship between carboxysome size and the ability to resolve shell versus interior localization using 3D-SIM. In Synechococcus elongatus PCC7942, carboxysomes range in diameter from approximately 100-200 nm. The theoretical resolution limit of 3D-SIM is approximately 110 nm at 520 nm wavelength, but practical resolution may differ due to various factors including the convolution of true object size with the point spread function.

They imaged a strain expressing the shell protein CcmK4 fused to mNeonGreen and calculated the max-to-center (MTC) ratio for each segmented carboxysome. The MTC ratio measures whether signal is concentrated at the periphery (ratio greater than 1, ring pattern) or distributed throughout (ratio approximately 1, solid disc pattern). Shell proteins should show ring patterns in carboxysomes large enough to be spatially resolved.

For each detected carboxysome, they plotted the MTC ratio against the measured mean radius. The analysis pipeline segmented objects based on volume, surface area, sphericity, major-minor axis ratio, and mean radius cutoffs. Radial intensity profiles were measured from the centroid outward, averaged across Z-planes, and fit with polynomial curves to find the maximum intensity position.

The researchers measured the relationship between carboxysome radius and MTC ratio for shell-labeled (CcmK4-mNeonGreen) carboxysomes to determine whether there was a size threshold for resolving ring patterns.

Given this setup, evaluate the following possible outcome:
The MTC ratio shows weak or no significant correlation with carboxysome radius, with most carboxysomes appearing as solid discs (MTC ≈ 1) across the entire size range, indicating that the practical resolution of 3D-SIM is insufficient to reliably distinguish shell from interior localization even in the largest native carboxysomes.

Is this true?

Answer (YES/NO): NO